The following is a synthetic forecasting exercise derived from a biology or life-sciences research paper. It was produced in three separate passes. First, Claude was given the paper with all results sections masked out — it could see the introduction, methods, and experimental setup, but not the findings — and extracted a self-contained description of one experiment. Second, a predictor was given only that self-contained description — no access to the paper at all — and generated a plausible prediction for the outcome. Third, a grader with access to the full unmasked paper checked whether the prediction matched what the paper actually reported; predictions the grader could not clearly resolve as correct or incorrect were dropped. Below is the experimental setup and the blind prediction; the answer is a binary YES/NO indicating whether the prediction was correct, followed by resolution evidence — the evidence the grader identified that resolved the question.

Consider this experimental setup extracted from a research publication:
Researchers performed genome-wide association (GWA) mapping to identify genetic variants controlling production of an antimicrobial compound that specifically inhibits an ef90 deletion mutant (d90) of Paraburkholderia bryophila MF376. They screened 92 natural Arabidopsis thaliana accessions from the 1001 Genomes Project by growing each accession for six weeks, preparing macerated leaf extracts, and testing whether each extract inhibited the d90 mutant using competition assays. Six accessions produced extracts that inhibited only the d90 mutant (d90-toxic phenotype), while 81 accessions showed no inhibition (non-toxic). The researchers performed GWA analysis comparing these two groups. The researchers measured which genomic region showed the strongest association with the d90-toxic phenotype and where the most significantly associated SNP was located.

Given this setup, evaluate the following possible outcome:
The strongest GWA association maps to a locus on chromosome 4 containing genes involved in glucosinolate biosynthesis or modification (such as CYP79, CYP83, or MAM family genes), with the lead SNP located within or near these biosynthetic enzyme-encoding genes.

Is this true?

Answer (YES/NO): NO